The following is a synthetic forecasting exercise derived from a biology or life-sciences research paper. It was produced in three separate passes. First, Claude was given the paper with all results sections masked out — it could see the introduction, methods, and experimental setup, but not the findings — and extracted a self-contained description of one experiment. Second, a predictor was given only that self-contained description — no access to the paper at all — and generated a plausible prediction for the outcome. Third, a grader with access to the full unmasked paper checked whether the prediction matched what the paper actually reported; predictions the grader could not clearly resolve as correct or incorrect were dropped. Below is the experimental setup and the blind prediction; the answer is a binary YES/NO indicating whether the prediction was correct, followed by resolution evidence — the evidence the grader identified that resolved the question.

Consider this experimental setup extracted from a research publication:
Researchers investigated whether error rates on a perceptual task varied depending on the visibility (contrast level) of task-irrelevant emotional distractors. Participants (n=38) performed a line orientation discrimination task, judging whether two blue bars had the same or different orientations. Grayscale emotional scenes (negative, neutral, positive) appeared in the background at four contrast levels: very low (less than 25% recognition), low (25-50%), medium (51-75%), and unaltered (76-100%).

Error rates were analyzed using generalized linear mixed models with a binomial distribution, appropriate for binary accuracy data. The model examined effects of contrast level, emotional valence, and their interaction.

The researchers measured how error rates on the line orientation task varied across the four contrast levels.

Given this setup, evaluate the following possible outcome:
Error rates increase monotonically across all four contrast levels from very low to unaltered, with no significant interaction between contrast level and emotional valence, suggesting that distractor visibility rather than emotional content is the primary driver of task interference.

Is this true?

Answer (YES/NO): NO